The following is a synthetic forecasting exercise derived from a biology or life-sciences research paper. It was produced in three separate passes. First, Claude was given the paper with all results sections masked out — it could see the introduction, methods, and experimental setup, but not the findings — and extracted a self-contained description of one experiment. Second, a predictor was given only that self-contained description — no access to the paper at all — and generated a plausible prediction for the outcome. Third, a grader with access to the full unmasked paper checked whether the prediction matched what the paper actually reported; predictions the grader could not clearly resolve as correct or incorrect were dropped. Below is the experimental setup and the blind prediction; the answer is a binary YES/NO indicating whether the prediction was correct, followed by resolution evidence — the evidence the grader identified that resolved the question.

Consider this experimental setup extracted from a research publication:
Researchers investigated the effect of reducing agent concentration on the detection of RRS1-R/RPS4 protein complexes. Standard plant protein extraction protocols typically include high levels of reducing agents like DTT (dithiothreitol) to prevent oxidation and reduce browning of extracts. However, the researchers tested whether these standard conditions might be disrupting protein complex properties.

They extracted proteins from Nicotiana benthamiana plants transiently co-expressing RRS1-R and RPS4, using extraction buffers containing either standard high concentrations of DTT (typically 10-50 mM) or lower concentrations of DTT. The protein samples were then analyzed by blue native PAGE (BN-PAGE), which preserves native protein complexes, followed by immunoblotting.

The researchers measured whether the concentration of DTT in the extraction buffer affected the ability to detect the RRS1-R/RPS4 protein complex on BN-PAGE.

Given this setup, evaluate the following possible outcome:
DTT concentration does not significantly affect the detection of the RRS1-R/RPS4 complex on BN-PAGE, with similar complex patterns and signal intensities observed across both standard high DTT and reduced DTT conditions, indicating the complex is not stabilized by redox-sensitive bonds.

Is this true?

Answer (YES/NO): NO